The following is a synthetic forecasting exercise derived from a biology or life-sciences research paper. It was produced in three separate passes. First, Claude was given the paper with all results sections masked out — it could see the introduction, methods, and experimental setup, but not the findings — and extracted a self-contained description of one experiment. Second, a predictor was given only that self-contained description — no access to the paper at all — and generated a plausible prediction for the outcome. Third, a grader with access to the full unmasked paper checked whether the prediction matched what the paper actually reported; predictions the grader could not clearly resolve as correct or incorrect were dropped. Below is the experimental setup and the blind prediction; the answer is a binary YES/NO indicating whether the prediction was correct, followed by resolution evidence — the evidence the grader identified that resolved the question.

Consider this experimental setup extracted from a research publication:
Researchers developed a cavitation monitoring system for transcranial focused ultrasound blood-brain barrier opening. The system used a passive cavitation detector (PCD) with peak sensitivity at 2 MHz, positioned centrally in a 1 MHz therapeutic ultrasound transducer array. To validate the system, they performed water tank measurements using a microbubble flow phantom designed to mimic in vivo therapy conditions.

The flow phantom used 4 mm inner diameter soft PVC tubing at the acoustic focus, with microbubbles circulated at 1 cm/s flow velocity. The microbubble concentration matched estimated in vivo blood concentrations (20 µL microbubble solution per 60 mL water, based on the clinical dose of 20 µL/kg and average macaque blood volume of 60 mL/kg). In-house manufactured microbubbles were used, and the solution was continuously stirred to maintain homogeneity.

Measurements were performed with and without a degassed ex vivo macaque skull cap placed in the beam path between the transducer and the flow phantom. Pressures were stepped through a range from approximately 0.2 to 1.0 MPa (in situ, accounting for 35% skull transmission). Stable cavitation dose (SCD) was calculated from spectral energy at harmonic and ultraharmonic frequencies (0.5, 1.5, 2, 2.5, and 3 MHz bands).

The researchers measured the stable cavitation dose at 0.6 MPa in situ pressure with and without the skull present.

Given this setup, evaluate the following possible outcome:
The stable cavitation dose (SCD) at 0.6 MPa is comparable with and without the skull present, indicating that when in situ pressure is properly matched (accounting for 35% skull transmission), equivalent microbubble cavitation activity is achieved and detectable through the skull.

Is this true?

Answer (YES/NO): NO